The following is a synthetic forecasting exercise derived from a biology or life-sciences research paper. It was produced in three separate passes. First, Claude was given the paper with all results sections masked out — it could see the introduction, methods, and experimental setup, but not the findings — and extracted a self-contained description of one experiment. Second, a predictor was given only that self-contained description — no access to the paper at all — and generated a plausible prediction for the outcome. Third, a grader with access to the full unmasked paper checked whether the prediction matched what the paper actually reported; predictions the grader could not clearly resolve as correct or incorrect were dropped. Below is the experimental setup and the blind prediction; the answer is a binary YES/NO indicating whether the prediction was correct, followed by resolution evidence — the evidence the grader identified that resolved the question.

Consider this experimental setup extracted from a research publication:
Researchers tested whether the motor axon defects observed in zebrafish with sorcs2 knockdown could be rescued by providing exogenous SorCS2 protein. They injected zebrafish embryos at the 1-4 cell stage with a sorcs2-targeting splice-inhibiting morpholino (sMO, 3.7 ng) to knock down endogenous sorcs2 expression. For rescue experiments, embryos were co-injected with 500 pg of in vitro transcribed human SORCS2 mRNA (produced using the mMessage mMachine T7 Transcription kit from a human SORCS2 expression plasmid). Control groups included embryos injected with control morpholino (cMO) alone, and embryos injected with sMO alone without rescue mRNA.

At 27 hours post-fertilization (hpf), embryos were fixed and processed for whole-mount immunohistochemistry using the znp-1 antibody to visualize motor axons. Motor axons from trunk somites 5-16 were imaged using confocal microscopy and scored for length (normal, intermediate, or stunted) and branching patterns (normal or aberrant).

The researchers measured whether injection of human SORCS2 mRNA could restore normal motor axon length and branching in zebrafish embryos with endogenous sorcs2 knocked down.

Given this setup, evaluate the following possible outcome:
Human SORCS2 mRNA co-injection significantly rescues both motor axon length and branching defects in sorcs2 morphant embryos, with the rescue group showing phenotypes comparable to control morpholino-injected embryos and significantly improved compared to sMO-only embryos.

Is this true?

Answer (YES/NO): YES